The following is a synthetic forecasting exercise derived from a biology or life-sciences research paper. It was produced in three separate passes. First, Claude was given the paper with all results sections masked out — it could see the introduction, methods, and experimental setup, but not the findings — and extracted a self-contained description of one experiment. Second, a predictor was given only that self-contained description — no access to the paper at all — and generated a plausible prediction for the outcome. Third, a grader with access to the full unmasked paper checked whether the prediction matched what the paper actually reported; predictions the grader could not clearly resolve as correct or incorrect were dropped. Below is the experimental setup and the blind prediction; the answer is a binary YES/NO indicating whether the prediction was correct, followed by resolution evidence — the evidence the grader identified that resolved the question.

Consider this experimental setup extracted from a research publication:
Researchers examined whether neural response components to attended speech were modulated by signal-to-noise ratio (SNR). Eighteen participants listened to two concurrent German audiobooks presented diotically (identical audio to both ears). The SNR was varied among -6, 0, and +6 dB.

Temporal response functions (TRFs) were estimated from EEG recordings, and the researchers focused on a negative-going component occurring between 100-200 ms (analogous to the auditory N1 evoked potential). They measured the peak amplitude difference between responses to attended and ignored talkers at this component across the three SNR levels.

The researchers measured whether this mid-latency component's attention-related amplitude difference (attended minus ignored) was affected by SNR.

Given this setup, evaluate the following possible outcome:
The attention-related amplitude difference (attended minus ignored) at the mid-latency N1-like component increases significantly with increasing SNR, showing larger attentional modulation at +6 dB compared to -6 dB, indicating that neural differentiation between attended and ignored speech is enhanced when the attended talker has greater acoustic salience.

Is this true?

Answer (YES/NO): YES